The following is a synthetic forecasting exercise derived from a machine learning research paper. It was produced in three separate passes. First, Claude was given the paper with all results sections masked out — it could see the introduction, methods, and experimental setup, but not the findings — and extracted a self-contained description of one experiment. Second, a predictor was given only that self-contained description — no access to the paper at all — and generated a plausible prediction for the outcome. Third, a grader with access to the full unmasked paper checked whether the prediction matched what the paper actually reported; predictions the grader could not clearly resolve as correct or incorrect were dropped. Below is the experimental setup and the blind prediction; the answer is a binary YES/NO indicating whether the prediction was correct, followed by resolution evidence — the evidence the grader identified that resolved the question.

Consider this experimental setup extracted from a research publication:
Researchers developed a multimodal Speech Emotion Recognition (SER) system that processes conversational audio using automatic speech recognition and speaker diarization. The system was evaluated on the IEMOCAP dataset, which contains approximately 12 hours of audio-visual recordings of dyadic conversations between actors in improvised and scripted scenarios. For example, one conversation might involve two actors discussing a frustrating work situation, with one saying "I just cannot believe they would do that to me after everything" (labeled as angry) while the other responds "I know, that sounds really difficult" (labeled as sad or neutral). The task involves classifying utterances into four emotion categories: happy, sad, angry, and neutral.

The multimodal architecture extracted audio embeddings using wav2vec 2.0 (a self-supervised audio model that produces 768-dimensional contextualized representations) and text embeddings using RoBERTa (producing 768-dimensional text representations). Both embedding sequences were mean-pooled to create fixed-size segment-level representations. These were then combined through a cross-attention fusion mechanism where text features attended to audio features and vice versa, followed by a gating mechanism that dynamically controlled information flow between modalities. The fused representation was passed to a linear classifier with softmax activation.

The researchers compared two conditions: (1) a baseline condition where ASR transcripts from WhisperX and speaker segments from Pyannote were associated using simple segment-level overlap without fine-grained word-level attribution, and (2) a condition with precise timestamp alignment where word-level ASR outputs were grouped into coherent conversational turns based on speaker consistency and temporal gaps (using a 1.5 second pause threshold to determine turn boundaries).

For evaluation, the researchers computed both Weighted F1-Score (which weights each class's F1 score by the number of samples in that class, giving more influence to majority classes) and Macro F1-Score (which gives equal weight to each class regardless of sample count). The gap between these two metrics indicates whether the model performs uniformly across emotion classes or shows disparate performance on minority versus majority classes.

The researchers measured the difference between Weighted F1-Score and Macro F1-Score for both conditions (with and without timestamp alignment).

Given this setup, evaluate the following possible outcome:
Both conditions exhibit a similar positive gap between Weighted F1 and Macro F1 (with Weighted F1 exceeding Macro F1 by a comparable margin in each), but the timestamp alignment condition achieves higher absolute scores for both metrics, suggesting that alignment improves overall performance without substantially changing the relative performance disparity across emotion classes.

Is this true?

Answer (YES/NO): NO